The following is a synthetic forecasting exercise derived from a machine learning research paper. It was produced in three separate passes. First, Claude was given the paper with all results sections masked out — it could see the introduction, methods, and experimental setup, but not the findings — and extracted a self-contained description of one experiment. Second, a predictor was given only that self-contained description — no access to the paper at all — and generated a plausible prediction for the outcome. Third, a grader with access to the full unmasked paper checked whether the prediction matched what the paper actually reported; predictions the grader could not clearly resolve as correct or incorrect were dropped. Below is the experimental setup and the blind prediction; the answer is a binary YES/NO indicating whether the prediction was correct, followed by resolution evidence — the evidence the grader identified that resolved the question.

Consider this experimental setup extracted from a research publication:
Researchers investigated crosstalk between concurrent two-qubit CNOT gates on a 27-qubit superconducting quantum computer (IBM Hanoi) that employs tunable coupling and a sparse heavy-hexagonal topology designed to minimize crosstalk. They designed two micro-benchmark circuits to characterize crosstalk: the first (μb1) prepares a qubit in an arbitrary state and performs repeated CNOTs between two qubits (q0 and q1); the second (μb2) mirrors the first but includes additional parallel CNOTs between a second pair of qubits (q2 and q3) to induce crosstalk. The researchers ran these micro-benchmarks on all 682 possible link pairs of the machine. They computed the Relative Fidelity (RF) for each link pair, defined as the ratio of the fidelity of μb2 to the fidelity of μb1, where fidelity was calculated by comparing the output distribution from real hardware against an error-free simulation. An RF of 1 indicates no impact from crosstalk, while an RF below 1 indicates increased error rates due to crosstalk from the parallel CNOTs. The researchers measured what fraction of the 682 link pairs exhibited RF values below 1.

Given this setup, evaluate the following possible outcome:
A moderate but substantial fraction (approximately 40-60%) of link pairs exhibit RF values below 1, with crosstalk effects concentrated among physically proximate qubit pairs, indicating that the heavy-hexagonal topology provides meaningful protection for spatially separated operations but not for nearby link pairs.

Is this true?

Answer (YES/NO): NO